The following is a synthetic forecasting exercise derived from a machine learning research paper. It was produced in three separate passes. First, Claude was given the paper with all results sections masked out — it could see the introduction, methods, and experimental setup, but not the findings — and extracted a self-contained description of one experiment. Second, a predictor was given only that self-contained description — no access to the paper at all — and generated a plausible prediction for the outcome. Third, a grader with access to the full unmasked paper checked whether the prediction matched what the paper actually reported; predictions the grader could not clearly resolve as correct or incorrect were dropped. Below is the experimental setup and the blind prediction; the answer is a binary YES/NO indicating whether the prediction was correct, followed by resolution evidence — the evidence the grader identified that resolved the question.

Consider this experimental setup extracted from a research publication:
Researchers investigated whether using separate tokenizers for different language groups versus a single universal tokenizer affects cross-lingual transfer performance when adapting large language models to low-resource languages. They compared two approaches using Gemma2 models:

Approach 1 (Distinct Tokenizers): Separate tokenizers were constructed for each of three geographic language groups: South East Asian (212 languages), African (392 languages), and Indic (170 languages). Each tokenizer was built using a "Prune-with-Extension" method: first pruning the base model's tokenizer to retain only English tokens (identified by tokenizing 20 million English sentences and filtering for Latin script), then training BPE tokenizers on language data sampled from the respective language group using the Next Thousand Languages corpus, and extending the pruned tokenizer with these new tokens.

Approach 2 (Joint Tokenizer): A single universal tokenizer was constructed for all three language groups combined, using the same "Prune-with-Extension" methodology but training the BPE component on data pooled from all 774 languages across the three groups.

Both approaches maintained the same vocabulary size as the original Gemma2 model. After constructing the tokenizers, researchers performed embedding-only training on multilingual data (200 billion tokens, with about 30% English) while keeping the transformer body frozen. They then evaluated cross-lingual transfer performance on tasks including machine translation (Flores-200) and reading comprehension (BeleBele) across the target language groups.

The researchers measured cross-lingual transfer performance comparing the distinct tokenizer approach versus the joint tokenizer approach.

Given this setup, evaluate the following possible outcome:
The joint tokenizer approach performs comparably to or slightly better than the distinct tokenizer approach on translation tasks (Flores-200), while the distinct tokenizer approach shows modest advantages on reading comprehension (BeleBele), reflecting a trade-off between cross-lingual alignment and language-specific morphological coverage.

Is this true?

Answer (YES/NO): NO